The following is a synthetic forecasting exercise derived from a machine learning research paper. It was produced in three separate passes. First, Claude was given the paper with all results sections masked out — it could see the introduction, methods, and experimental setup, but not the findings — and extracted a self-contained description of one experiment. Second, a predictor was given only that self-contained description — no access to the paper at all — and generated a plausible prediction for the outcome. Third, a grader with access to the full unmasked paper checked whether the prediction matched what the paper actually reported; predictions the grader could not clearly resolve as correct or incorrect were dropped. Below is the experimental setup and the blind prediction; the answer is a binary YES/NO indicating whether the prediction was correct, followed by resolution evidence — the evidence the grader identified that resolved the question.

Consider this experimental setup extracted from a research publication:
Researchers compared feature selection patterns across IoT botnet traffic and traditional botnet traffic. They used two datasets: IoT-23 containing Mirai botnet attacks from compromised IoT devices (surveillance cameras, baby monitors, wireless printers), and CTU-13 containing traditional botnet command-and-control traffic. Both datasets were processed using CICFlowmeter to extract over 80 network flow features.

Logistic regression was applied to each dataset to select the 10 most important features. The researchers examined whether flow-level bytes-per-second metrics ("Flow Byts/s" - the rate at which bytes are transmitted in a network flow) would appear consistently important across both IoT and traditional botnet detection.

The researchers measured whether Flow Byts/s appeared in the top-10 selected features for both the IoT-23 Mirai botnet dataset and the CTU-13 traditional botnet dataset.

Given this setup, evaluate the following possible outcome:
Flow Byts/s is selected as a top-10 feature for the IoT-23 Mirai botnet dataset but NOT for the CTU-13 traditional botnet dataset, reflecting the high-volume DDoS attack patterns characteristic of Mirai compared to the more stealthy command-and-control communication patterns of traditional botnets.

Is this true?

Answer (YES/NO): YES